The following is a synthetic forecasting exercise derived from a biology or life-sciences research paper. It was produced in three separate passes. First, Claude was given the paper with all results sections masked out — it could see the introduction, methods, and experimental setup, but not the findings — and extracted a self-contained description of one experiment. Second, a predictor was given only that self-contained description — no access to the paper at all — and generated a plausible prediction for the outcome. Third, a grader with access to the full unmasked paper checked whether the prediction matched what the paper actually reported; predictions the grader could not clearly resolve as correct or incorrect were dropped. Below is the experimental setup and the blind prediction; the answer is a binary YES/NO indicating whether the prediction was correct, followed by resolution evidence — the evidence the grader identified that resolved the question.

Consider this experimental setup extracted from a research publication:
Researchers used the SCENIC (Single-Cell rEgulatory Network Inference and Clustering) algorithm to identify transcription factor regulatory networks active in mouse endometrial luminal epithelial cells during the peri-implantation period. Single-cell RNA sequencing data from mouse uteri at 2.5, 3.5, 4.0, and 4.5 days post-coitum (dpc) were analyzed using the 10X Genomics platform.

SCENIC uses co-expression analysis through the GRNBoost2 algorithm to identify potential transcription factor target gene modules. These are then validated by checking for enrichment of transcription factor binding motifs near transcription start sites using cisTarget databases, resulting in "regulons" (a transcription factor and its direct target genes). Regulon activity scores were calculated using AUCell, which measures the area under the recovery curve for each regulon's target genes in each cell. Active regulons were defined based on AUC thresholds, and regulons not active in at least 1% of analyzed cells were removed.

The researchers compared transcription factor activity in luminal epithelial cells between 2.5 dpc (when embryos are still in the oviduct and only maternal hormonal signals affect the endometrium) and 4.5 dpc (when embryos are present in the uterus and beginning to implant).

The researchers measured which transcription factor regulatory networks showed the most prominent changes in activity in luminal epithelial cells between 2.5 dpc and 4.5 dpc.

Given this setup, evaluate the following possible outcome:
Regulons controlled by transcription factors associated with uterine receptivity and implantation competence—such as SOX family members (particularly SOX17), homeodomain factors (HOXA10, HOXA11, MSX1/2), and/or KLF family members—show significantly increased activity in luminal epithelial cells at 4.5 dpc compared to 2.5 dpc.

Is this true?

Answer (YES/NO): NO